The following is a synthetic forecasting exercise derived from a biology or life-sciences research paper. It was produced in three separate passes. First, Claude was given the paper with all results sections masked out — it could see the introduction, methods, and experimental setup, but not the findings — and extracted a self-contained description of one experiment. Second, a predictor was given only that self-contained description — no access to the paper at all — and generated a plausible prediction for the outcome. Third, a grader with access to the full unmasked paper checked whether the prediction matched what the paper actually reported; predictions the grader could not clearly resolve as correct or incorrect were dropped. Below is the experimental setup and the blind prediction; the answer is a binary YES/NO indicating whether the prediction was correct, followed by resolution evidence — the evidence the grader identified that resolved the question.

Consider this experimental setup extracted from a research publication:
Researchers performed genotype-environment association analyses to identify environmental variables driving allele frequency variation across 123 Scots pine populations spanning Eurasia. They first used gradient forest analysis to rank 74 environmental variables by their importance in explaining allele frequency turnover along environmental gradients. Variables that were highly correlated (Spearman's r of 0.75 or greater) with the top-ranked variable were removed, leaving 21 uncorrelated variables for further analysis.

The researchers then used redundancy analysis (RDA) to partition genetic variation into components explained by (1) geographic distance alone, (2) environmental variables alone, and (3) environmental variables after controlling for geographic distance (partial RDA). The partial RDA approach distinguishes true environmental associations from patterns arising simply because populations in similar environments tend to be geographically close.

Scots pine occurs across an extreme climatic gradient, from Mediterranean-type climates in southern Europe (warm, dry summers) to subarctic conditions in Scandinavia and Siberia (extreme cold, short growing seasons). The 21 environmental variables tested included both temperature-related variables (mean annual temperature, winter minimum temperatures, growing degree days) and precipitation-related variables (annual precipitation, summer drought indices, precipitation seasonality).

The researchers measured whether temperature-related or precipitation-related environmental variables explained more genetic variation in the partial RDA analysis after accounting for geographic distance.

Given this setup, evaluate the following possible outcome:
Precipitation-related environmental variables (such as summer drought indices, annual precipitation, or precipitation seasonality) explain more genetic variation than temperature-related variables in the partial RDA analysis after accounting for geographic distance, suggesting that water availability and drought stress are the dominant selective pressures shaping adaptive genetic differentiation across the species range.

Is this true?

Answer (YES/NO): NO